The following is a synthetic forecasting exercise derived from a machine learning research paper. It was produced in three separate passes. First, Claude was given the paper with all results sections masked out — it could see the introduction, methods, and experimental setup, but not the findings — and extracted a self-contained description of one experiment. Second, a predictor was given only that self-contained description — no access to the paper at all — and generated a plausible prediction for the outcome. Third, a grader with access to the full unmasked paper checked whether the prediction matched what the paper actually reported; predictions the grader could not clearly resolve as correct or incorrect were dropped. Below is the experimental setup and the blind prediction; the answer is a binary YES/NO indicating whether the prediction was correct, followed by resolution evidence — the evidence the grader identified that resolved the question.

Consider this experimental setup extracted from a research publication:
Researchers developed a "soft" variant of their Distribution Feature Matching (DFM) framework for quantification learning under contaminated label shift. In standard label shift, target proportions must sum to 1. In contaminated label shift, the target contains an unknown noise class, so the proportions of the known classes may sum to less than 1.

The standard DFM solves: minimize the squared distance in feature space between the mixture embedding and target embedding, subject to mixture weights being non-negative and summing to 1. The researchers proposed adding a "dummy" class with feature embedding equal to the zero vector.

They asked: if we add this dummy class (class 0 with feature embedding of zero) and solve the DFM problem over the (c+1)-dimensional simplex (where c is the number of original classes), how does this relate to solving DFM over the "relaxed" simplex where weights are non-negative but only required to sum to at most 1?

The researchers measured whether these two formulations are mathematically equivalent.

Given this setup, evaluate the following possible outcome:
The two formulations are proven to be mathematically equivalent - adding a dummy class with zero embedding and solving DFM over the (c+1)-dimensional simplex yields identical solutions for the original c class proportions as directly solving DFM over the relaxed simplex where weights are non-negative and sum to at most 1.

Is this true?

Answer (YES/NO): YES